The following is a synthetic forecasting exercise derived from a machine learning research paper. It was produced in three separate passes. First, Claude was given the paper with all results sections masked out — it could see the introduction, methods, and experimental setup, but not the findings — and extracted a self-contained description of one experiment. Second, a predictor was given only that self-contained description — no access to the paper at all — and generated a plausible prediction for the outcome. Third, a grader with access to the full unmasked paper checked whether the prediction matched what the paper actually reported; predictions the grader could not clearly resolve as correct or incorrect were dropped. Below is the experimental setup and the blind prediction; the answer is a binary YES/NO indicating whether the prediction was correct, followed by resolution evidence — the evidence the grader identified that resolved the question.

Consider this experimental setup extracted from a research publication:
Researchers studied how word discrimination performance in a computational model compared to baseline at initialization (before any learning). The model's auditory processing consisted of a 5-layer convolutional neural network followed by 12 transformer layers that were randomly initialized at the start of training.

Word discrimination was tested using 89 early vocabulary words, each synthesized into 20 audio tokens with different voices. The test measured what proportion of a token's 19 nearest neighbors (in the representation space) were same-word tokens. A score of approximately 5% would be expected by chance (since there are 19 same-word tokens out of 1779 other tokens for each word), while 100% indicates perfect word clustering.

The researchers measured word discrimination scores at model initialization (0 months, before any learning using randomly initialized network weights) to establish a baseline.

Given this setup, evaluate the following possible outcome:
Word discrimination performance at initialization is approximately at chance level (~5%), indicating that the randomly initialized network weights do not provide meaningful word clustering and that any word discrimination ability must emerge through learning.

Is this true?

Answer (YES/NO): NO